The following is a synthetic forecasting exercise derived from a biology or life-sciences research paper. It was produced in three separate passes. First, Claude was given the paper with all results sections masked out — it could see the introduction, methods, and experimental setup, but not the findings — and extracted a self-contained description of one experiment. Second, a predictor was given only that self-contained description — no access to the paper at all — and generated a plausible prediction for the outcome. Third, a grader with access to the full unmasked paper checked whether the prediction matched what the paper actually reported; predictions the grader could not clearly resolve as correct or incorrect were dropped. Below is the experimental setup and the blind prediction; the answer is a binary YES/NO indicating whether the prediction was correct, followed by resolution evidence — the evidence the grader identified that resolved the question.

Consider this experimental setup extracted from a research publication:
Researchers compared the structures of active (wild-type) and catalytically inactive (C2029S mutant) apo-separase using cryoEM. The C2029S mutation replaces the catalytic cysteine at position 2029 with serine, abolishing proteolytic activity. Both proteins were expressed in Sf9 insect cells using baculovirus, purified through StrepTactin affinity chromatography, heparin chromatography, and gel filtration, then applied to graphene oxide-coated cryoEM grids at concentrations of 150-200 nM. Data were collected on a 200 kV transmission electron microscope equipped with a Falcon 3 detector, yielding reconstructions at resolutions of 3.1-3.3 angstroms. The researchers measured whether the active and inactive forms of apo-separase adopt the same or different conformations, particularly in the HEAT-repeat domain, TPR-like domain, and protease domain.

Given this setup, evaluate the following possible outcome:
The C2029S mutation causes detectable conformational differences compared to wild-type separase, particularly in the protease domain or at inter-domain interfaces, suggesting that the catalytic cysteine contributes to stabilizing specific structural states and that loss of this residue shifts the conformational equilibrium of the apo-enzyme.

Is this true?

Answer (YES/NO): NO